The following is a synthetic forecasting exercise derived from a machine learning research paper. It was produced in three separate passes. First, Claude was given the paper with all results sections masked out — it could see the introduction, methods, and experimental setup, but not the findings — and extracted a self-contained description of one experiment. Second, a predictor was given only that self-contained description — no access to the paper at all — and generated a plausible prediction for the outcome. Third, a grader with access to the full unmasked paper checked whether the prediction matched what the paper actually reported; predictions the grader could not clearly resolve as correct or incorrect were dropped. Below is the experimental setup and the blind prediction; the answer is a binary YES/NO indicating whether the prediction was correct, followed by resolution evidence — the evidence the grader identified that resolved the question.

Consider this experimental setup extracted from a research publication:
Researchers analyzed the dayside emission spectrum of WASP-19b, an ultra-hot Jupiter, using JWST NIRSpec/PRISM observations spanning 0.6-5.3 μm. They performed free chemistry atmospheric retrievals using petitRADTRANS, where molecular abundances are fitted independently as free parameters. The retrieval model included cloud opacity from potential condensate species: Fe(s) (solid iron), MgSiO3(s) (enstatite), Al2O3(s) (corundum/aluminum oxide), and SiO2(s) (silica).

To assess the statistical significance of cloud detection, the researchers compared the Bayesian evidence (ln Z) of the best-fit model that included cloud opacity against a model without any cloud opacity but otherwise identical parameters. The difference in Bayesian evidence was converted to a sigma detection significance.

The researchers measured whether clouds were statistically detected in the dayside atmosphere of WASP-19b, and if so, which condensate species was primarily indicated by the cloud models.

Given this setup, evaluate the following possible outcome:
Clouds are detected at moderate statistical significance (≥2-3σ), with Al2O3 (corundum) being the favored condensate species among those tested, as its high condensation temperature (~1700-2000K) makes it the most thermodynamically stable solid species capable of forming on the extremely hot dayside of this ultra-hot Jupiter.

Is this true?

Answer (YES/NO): NO